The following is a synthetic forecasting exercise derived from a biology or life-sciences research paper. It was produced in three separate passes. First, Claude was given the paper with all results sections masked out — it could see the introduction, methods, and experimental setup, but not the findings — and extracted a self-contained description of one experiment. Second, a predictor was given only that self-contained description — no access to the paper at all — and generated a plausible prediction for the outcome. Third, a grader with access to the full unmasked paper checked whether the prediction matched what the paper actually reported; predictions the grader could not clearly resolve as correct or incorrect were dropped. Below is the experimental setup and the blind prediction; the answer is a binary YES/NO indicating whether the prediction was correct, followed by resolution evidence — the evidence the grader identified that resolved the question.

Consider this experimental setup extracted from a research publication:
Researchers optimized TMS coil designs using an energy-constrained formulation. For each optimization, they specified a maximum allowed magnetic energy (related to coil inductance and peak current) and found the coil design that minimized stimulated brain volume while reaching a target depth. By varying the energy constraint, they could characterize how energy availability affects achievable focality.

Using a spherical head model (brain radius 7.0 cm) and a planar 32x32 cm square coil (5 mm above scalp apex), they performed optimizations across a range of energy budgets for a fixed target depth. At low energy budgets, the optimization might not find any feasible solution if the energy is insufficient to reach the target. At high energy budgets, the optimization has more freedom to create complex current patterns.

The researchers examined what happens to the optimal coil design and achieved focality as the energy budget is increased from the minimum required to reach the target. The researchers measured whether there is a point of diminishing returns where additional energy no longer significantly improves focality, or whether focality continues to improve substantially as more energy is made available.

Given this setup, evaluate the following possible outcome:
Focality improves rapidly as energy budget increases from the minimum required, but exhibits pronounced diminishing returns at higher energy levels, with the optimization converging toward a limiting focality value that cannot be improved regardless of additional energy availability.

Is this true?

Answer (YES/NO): YES